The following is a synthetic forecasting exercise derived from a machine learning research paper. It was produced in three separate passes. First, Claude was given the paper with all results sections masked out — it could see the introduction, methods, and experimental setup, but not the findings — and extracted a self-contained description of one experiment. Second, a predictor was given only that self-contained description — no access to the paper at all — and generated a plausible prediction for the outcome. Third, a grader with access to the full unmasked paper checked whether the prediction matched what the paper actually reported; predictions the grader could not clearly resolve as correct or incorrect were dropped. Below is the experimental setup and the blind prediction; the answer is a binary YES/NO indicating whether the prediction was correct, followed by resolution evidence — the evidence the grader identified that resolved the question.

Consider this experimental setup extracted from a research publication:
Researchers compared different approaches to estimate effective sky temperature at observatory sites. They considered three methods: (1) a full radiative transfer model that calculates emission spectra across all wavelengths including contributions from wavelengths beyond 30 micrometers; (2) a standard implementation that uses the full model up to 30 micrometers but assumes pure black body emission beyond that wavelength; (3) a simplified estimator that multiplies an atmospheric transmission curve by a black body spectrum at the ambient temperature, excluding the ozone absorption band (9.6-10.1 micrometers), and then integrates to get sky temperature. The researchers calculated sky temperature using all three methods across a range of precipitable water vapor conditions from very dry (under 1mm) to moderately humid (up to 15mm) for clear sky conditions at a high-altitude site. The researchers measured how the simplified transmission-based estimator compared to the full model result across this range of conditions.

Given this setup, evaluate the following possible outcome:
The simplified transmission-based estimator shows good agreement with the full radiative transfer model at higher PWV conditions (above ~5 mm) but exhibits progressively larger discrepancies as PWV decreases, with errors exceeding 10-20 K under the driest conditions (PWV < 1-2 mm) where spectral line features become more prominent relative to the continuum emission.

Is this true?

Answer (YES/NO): NO